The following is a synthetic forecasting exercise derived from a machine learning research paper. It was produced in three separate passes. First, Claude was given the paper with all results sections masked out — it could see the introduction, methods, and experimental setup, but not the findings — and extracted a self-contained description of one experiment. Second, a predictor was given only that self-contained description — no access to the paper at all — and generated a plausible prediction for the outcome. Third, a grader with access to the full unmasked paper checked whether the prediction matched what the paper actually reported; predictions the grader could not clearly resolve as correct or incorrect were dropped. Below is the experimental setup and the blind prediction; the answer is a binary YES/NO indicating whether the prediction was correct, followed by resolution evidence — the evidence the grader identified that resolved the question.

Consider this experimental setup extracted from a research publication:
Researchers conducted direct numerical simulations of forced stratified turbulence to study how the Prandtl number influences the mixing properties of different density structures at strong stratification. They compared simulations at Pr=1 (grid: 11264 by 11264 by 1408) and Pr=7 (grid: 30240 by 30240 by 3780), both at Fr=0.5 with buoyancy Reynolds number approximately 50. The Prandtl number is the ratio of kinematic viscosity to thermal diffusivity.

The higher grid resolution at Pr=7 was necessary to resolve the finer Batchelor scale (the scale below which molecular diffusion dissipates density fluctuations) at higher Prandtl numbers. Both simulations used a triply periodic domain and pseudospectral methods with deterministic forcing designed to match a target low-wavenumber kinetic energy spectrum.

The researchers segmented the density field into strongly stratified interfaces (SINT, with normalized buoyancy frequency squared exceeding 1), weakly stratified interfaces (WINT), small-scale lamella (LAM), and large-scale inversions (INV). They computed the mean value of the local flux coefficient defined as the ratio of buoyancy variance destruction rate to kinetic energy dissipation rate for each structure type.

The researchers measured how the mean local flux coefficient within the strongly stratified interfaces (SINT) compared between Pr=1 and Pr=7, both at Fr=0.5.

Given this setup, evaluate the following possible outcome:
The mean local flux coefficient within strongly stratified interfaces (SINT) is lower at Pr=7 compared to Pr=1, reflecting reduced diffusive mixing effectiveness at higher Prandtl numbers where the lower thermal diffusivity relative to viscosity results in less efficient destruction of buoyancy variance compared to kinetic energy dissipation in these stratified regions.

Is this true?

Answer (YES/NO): NO